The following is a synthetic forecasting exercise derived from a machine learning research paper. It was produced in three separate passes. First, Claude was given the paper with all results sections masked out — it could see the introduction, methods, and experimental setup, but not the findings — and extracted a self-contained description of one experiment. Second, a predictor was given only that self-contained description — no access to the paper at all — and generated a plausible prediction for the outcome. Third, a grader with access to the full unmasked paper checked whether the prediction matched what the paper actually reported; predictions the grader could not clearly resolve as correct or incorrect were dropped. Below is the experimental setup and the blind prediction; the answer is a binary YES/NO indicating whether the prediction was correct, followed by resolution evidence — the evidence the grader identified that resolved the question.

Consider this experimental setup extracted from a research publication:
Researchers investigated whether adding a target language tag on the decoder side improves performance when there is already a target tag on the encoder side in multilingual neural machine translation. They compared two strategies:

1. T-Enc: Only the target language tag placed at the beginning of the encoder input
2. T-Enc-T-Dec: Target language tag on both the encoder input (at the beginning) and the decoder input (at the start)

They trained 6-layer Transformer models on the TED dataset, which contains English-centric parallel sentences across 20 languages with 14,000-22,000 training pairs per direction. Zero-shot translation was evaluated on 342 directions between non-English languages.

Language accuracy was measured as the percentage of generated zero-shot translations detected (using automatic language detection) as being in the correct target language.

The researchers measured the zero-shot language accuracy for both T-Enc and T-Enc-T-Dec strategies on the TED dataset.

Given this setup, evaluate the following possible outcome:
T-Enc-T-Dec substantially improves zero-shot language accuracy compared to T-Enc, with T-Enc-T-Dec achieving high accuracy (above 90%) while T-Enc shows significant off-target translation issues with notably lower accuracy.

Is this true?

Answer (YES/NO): NO